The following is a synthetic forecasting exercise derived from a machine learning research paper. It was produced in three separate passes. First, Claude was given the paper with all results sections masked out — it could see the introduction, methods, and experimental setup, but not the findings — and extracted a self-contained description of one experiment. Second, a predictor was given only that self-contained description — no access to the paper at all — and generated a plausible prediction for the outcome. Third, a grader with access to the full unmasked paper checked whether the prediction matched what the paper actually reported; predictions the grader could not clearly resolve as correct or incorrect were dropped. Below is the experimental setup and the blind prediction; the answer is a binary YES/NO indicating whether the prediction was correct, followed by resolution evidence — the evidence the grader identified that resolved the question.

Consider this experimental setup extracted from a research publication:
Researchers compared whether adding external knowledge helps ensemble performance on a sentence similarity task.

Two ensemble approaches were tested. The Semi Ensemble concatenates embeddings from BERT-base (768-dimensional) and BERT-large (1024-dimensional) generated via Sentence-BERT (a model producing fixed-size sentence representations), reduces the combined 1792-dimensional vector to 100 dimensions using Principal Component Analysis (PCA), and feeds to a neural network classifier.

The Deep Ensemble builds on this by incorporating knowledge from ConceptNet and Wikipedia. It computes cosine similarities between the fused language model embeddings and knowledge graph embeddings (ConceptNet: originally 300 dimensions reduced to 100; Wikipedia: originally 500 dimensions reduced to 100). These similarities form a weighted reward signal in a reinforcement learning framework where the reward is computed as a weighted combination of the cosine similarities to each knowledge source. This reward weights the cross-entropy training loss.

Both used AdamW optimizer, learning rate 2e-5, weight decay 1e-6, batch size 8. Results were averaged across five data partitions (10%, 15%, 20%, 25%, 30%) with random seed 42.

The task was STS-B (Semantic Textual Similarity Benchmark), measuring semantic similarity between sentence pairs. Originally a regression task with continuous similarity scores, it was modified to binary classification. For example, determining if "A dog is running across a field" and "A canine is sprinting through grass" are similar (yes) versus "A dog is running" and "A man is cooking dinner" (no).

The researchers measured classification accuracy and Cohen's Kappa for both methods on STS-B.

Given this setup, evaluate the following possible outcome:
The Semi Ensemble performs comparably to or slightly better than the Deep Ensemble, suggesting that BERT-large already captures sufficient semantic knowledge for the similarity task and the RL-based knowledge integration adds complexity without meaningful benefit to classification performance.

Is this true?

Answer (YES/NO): YES